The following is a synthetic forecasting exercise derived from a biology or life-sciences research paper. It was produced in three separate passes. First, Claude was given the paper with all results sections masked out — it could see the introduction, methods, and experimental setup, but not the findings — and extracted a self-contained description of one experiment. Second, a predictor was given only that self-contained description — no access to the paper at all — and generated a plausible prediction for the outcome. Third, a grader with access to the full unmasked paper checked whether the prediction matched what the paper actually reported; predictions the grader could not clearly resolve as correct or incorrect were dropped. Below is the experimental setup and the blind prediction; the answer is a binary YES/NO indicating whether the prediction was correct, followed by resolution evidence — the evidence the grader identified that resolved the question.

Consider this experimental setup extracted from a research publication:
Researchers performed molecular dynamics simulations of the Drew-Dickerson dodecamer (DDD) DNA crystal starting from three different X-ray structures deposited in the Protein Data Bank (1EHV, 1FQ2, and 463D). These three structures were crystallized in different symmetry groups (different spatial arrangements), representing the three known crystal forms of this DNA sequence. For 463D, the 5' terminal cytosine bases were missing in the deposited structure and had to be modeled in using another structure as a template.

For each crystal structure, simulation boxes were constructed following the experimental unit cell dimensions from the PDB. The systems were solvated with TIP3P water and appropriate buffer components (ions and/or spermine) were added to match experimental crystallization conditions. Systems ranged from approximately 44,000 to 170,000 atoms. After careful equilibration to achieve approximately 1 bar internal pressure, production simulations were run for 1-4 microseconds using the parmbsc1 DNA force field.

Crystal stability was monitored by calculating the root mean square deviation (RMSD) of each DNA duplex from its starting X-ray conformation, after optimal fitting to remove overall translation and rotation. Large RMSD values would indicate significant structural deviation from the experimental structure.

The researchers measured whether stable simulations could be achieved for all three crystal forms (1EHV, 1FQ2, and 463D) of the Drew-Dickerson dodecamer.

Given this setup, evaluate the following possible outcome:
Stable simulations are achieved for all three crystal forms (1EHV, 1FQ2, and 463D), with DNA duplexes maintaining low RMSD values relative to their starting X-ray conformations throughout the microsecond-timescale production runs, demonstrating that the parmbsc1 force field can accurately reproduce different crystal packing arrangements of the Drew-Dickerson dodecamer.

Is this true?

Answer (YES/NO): NO